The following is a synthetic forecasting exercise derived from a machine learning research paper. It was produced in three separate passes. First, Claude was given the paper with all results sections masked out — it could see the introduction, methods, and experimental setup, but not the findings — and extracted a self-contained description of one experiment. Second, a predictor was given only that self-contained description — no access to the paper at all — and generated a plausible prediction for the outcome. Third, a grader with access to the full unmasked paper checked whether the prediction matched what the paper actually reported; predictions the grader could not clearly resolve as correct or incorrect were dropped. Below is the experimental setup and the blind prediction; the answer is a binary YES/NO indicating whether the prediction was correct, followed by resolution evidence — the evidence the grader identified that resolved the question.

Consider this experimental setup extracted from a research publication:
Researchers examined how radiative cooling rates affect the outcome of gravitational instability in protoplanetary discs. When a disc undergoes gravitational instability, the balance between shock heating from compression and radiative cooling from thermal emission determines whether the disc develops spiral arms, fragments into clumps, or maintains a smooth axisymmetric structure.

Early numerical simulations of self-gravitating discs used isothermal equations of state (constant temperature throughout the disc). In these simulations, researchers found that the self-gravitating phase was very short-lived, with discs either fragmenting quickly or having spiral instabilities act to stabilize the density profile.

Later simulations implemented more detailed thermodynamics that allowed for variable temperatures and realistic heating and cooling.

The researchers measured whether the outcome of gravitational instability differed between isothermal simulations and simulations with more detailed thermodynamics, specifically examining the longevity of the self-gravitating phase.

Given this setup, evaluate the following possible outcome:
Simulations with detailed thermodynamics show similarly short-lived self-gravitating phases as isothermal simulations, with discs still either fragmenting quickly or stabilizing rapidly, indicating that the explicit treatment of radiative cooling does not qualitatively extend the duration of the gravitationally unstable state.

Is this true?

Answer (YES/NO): NO